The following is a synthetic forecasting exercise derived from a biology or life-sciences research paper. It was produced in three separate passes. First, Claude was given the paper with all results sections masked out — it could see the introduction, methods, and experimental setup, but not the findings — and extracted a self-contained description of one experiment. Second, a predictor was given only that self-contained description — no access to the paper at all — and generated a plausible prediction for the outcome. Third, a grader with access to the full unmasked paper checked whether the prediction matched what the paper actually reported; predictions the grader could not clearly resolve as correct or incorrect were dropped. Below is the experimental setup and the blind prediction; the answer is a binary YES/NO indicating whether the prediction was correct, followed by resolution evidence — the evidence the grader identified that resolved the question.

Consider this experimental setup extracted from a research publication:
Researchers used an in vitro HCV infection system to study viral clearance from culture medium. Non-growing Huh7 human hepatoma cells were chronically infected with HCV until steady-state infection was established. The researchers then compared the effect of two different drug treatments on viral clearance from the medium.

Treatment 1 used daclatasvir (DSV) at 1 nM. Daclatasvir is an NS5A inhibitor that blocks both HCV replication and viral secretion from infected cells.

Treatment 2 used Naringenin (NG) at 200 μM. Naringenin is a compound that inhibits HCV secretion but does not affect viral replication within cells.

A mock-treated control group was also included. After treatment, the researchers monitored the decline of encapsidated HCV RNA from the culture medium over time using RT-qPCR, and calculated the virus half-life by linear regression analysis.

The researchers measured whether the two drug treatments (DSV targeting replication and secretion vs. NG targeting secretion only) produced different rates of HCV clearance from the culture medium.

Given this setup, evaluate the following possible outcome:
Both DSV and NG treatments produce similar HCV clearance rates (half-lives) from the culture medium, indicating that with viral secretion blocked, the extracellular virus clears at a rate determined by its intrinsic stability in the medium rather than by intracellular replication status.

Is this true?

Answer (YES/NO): YES